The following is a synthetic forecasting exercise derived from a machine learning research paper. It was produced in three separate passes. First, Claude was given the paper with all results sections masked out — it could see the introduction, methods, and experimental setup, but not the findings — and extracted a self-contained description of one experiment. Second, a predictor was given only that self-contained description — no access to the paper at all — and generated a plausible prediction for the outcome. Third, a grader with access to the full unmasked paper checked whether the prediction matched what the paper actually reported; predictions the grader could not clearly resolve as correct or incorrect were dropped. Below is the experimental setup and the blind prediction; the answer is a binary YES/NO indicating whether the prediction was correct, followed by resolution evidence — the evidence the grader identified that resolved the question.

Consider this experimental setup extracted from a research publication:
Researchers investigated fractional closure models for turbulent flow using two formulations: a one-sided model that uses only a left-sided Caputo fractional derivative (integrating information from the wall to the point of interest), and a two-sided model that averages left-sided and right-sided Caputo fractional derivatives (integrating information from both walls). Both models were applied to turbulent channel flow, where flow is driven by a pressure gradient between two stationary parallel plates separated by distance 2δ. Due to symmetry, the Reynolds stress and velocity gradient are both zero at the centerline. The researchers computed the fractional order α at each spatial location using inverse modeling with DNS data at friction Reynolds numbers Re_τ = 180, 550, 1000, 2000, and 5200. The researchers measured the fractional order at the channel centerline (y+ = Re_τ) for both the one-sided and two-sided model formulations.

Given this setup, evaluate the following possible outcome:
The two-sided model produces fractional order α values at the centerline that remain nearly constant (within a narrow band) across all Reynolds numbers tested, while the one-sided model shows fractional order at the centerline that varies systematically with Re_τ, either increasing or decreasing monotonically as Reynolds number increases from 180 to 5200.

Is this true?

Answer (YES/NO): NO